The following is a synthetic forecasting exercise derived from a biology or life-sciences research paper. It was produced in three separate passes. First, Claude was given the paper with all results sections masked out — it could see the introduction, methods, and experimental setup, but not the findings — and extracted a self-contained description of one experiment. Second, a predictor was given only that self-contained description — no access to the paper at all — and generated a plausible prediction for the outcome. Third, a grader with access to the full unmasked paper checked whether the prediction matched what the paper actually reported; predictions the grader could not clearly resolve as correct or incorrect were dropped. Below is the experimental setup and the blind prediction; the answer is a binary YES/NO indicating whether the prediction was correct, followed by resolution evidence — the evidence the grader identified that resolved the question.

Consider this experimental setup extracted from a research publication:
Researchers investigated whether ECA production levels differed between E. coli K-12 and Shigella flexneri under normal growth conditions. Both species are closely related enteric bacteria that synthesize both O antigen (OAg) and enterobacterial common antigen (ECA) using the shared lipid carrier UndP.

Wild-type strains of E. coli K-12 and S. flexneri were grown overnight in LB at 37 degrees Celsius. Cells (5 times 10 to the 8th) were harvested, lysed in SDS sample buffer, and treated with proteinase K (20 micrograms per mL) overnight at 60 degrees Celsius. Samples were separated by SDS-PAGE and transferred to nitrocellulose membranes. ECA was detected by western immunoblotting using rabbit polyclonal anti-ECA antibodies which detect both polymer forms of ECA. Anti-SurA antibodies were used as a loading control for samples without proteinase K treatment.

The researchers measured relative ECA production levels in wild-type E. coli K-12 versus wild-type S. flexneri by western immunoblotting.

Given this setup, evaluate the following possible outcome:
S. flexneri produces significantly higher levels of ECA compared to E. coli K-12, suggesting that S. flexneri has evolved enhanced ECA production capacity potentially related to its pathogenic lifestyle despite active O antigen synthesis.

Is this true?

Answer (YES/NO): NO